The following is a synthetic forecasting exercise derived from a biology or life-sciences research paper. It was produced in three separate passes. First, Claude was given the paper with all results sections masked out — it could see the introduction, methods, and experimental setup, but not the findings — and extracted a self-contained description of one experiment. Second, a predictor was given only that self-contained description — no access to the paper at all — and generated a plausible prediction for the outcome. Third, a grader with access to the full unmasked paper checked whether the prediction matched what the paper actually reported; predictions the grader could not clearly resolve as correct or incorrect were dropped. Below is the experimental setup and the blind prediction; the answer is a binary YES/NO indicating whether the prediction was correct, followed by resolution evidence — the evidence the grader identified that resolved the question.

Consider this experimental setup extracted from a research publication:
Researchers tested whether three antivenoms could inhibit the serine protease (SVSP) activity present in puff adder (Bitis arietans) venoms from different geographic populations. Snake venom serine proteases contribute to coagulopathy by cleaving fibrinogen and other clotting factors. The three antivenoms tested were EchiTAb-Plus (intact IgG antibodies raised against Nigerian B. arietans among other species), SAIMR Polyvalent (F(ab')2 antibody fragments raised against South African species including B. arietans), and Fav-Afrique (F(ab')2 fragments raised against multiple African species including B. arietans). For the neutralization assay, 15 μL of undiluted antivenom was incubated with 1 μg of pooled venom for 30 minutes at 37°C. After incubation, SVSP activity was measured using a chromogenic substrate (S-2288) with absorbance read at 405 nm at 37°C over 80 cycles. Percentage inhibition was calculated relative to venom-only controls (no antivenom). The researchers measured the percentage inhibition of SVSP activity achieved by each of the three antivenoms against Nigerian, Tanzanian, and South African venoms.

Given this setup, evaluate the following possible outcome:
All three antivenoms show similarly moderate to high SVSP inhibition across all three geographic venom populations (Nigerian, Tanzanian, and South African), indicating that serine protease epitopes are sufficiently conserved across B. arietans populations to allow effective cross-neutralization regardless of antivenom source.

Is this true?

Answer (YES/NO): NO